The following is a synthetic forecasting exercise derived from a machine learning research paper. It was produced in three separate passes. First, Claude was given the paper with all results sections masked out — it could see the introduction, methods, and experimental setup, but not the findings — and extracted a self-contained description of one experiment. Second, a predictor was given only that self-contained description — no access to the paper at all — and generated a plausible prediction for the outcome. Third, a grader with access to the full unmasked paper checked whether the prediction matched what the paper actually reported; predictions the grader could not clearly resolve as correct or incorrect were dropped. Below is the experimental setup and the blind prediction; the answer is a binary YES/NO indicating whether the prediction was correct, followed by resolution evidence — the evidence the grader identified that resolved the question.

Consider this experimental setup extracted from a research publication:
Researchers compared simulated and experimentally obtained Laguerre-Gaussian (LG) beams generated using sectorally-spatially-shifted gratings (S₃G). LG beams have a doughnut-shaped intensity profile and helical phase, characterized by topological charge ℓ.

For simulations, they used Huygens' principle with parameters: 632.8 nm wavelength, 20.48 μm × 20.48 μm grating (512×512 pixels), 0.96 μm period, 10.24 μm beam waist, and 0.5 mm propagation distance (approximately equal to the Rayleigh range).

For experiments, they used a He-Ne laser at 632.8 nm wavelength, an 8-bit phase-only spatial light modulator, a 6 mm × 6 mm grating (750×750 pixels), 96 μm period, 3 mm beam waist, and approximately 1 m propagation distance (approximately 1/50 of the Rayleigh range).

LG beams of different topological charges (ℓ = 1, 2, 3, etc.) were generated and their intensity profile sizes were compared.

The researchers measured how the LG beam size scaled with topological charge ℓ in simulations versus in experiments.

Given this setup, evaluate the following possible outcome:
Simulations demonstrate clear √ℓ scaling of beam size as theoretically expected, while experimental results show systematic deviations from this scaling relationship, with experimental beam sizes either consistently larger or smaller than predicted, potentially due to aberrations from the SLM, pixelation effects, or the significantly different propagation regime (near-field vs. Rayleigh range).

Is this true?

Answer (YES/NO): NO